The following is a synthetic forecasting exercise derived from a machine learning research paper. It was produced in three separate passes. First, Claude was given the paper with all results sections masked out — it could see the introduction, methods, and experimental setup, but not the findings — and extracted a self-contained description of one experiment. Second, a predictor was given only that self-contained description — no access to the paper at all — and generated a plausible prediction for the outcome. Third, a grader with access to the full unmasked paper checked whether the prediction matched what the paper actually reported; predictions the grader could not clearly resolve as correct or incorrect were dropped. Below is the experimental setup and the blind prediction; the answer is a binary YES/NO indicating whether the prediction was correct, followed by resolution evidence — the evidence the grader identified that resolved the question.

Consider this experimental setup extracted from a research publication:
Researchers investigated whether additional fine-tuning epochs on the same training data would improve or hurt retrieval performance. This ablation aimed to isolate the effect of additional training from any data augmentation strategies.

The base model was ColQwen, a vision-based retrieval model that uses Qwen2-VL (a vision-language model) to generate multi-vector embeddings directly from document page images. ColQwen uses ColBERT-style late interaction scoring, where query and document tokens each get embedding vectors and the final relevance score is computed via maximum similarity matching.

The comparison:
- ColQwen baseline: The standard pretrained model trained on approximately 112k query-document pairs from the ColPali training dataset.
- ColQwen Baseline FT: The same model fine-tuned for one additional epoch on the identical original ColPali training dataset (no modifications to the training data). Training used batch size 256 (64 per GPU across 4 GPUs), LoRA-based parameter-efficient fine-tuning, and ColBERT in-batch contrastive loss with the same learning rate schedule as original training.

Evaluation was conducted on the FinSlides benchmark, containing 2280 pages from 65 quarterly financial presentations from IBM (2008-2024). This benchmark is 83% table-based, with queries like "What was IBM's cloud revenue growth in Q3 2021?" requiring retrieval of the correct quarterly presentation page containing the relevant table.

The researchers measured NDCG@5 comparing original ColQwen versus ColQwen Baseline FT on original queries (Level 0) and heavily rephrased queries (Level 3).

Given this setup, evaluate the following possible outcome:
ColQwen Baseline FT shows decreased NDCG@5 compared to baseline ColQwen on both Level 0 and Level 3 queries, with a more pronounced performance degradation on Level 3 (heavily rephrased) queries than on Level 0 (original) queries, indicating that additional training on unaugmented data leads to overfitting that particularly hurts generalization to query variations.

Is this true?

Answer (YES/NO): NO